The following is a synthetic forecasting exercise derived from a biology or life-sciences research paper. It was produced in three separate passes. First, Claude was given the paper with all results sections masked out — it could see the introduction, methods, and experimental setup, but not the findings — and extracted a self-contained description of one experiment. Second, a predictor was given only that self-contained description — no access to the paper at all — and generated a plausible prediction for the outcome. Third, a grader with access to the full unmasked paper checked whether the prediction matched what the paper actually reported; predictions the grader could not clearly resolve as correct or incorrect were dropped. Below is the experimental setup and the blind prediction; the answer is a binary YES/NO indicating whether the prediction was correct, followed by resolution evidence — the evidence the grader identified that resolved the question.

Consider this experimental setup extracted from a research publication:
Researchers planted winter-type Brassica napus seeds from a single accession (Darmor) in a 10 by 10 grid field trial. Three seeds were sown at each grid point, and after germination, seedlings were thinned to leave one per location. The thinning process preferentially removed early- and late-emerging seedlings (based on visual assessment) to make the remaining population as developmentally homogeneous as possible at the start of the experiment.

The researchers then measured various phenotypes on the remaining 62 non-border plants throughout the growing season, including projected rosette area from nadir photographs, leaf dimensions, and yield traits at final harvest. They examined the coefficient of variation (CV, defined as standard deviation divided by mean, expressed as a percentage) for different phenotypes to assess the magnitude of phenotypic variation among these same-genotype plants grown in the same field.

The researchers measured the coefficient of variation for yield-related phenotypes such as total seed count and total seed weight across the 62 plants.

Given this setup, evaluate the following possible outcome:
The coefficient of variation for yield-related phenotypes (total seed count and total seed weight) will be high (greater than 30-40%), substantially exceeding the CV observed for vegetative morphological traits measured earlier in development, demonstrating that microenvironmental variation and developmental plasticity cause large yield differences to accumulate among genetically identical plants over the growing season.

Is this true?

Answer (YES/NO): YES